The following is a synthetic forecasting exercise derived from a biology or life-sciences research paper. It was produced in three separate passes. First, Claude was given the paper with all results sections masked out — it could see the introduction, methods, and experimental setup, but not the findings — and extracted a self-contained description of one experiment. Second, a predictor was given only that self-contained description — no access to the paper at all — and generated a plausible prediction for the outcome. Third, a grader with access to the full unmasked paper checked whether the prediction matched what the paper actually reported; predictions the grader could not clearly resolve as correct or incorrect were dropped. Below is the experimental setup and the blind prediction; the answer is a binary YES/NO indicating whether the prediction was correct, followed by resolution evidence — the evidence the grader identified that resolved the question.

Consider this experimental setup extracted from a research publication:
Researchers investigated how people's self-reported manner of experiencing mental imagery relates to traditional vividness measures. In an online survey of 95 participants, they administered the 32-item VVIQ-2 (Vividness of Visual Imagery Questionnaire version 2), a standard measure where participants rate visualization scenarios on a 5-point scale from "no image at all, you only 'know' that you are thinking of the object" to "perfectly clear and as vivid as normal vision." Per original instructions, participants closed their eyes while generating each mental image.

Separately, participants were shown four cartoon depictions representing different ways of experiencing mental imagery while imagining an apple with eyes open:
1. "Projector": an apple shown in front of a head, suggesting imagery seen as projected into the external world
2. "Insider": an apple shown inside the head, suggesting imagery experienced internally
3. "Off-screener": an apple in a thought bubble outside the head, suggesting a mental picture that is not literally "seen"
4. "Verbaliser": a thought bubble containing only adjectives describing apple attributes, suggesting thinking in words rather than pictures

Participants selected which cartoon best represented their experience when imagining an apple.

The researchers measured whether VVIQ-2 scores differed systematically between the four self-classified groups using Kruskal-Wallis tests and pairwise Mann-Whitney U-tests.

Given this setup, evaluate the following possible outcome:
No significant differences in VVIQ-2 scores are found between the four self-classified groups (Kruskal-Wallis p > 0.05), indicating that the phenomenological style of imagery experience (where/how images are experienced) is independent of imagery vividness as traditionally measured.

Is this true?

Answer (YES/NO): NO